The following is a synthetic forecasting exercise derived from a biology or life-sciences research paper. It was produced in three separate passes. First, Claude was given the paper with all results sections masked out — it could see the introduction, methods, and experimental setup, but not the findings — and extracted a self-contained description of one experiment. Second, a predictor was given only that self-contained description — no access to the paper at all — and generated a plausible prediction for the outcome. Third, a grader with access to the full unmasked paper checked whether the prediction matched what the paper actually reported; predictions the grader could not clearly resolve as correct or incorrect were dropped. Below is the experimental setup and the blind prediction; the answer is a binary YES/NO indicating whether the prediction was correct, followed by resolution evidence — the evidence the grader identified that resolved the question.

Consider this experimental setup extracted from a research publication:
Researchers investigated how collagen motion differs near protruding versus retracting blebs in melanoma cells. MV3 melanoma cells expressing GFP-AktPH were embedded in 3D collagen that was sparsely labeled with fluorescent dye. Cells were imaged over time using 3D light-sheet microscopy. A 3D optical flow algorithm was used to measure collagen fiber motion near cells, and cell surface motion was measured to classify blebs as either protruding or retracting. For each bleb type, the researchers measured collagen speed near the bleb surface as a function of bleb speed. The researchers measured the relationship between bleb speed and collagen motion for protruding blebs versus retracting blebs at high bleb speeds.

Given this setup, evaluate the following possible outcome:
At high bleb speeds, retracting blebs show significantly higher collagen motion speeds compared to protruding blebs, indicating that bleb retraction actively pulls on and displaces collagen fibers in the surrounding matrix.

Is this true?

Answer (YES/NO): YES